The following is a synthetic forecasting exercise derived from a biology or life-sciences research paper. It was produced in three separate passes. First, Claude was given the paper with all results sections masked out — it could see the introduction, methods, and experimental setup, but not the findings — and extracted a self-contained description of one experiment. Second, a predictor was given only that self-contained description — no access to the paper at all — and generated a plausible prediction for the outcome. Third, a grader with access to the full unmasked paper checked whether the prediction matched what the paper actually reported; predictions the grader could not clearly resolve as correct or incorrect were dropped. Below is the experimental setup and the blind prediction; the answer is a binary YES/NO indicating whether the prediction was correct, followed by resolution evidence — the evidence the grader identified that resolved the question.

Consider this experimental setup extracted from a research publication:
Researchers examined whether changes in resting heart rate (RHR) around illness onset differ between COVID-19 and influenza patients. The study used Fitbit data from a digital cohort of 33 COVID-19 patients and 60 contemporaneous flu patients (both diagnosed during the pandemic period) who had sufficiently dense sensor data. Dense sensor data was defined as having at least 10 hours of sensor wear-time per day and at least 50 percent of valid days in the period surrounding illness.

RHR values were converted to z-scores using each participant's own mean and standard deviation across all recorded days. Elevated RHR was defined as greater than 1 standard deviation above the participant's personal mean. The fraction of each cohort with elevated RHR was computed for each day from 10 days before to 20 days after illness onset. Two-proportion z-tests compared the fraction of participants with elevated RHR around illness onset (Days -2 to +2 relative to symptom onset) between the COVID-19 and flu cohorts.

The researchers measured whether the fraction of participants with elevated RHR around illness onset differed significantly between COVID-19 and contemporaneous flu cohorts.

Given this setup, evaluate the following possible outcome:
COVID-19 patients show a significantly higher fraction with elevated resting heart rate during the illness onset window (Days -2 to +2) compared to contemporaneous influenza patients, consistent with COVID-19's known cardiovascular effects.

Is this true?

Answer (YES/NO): YES